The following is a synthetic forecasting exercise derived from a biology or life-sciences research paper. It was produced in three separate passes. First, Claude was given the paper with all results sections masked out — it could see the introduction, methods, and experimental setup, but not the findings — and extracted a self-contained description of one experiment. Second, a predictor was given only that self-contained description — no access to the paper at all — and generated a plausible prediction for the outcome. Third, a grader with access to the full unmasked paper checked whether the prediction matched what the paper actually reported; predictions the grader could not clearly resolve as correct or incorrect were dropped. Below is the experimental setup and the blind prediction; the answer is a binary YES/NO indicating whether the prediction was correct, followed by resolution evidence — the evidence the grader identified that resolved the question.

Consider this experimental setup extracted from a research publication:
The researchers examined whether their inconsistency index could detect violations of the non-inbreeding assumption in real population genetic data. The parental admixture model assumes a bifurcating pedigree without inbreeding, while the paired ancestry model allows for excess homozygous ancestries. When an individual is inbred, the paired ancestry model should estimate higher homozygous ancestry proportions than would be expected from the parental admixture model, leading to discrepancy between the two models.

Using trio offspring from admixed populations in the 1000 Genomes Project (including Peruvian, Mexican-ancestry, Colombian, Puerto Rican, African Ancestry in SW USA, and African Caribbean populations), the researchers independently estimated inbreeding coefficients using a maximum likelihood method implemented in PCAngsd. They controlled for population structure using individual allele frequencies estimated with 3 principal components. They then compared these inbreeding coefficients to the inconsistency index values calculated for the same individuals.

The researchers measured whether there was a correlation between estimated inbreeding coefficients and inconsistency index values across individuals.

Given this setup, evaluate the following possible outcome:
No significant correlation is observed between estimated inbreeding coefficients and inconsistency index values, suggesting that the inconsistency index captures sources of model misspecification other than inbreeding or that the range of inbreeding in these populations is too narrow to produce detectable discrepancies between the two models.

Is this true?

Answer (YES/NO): NO